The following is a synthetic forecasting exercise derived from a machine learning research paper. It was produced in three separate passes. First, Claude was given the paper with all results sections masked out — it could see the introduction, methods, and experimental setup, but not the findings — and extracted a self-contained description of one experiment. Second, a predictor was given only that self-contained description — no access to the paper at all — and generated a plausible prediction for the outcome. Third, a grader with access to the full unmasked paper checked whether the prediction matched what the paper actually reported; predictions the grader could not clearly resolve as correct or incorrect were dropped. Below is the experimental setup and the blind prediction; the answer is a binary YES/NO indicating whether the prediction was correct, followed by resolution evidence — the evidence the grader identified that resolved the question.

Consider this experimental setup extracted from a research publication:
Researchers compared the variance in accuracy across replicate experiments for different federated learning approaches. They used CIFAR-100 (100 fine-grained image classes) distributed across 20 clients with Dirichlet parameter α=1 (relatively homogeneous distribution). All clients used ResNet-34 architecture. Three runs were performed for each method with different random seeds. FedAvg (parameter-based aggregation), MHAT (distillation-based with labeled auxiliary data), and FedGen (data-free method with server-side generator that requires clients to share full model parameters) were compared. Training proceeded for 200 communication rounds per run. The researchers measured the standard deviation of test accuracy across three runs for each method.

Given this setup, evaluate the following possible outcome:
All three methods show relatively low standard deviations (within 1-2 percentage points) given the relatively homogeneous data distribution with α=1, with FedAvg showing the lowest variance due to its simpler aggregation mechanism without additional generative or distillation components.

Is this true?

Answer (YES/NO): NO